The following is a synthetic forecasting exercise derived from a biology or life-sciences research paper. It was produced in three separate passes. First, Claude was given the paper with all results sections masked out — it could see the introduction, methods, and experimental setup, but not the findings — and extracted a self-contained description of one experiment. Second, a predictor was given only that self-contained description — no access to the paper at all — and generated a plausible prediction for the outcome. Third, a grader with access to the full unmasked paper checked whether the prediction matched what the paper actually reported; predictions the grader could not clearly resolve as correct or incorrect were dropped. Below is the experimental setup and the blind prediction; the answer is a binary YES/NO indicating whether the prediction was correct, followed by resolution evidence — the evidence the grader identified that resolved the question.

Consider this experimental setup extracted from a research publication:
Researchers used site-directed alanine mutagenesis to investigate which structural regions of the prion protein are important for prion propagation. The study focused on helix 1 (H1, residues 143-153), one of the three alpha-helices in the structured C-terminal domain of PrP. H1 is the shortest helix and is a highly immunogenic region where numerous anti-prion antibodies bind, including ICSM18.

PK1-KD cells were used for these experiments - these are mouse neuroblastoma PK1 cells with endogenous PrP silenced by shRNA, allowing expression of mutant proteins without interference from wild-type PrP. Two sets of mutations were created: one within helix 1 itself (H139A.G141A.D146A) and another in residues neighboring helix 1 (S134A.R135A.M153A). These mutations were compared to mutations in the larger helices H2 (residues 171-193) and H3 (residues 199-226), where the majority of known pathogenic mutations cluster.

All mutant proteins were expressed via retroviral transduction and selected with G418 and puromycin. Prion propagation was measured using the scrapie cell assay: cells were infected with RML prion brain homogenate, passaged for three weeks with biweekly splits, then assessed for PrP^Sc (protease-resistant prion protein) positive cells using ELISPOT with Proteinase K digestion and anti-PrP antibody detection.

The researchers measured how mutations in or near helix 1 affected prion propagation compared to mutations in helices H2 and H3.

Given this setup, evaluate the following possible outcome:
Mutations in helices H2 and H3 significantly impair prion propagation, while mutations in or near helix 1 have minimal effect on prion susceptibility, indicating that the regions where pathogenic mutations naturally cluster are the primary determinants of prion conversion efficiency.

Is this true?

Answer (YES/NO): NO